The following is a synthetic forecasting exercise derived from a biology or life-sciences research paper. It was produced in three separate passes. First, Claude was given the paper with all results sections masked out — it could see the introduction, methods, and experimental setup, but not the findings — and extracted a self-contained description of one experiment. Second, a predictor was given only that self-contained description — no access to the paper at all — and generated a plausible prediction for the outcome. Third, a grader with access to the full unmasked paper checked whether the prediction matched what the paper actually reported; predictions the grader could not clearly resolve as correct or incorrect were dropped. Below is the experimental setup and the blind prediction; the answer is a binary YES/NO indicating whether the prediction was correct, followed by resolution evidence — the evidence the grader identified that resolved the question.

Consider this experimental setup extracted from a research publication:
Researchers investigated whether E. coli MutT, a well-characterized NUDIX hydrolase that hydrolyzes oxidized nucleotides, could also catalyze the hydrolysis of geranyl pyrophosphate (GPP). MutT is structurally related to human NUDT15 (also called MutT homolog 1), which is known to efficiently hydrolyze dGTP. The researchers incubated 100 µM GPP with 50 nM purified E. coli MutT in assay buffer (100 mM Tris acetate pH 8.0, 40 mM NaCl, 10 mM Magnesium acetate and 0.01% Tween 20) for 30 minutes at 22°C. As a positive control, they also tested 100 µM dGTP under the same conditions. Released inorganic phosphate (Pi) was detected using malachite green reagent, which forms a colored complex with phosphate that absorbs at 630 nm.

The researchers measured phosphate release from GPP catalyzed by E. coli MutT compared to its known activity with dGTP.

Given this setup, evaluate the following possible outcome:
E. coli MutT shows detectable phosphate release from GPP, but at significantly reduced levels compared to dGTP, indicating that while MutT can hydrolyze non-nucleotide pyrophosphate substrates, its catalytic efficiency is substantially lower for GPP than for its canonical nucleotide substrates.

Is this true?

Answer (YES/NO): NO